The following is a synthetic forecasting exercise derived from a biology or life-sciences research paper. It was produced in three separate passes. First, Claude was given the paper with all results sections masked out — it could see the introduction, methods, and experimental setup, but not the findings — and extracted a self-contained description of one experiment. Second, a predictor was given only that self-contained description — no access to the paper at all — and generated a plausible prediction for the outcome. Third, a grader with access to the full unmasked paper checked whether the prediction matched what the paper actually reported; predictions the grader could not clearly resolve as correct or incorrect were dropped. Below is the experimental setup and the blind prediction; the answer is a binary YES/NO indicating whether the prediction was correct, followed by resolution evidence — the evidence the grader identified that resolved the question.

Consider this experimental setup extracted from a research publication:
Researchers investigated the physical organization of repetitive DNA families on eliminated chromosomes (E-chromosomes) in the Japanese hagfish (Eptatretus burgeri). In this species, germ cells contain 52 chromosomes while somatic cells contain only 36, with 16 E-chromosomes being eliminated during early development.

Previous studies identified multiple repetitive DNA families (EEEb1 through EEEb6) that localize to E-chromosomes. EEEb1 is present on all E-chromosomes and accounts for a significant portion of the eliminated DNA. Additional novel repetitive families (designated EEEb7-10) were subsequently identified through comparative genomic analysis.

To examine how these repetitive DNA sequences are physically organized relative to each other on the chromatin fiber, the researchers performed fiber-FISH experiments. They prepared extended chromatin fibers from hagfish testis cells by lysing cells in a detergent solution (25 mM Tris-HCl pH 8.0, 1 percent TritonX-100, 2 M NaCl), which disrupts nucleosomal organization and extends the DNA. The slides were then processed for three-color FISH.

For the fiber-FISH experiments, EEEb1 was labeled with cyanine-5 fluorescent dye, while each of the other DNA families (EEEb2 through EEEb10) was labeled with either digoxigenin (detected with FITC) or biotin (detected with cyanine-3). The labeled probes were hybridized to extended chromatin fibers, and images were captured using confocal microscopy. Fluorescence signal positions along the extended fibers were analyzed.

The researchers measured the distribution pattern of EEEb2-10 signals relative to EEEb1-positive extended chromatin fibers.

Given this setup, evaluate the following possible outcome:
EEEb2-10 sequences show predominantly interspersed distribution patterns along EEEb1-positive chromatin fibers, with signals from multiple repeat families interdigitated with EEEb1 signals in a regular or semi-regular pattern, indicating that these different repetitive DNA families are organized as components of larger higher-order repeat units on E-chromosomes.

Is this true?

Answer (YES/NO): NO